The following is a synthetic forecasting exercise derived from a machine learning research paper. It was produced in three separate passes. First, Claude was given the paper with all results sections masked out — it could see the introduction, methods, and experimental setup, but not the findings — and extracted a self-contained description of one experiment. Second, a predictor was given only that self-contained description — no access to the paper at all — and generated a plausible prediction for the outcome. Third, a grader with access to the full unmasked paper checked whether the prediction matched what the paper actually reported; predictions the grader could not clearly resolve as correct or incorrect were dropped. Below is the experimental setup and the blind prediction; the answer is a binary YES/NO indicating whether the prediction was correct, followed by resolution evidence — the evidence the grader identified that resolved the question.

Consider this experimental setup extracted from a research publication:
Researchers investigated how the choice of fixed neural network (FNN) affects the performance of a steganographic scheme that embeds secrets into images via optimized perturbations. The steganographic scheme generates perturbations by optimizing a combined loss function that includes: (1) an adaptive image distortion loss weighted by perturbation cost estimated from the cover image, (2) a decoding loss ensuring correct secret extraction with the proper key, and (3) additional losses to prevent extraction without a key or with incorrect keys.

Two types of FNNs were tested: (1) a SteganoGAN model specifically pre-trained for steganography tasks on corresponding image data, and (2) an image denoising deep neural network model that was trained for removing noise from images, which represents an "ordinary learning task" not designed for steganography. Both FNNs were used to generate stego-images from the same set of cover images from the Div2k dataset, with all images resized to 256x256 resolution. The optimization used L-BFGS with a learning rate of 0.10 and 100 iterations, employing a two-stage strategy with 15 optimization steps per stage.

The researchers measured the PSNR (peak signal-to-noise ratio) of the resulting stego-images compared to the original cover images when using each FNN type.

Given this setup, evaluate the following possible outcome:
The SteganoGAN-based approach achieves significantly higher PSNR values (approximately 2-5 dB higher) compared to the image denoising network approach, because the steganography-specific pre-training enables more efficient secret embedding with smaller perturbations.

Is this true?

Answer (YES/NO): NO